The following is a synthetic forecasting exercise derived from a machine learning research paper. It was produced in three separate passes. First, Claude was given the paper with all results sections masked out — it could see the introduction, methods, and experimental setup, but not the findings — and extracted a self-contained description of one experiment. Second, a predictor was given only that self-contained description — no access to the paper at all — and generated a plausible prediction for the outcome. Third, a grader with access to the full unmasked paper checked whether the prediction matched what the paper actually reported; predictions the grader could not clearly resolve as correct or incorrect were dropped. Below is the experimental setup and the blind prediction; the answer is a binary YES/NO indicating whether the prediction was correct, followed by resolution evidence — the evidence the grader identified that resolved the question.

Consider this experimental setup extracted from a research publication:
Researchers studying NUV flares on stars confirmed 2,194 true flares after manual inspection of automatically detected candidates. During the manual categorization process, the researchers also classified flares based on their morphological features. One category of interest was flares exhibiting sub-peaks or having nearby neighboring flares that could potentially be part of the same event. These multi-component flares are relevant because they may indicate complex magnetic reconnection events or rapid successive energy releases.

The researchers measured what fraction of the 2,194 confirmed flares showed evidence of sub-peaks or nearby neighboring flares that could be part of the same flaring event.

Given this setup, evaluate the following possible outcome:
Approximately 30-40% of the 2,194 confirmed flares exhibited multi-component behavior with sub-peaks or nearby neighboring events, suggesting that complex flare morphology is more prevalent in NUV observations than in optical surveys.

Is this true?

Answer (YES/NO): YES